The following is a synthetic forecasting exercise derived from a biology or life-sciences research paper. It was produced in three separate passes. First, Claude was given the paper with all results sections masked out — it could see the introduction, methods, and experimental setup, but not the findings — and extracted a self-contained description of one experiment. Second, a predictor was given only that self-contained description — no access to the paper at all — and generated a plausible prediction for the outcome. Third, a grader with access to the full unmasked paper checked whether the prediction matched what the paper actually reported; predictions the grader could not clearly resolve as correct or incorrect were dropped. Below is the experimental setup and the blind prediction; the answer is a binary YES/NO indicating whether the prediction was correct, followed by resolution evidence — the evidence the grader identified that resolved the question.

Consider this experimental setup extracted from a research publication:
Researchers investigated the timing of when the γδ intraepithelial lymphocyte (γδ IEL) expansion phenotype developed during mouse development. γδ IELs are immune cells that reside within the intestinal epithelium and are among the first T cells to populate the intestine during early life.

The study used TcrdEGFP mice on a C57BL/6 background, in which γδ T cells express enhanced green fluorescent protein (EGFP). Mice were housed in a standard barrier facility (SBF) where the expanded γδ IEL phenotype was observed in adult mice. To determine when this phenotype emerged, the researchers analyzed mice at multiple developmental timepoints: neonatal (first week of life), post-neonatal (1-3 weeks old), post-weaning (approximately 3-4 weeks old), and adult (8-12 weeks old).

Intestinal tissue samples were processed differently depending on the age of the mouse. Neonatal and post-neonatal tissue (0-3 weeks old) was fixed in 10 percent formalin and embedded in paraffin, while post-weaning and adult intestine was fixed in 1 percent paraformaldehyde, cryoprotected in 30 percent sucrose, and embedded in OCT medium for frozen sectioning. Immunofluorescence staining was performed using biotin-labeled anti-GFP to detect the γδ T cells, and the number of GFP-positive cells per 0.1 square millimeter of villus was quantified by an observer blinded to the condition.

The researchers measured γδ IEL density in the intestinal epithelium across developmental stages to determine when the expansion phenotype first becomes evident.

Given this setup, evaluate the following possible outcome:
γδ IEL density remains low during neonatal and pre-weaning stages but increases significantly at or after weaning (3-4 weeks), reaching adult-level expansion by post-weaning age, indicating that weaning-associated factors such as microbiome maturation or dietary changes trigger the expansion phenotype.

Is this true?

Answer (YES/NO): NO